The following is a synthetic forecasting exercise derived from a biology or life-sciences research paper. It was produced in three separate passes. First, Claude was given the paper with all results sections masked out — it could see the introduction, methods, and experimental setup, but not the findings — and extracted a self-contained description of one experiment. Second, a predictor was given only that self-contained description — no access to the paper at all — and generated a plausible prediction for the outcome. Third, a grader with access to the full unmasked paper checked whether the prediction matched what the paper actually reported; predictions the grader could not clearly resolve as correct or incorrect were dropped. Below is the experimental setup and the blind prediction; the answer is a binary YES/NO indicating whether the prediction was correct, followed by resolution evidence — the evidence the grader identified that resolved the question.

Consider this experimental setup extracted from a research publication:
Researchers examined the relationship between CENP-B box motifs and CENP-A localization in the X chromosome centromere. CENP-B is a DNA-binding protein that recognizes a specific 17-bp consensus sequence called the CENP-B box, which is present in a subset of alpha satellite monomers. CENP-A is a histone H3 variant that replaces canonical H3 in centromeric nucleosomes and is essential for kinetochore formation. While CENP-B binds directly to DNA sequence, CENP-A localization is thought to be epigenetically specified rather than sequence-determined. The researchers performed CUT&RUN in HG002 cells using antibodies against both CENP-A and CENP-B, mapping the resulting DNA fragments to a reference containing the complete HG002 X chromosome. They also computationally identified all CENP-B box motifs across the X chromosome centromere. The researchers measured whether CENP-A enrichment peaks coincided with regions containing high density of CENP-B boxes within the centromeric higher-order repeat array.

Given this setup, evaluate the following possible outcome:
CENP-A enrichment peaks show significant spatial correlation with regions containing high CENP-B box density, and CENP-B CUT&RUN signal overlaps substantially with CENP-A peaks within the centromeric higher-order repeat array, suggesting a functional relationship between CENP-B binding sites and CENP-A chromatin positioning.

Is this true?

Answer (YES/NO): YES